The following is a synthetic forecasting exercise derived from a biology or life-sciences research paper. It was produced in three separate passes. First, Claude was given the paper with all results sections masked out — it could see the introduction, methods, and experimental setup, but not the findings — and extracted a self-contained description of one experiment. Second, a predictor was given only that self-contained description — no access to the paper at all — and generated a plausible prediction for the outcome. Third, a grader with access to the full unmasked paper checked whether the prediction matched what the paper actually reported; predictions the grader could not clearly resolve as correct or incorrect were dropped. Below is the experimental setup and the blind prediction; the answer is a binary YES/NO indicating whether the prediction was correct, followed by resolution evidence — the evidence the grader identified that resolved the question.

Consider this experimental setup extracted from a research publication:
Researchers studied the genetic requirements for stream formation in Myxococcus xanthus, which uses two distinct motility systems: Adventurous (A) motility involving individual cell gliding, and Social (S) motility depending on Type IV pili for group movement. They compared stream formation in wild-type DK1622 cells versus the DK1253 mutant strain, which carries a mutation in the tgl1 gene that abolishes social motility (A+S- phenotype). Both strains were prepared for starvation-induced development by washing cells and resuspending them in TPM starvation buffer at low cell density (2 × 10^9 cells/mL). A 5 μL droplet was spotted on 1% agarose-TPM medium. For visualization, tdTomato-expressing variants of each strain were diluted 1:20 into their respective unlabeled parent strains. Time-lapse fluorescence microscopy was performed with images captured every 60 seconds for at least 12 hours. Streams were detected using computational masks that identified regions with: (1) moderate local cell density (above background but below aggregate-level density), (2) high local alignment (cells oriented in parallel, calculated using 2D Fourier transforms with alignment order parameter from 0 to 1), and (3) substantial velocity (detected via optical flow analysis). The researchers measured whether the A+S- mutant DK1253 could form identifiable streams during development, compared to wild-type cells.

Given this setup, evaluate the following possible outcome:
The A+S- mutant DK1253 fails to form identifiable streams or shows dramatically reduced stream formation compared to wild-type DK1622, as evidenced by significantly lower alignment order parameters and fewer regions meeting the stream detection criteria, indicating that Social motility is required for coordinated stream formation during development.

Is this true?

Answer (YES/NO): NO